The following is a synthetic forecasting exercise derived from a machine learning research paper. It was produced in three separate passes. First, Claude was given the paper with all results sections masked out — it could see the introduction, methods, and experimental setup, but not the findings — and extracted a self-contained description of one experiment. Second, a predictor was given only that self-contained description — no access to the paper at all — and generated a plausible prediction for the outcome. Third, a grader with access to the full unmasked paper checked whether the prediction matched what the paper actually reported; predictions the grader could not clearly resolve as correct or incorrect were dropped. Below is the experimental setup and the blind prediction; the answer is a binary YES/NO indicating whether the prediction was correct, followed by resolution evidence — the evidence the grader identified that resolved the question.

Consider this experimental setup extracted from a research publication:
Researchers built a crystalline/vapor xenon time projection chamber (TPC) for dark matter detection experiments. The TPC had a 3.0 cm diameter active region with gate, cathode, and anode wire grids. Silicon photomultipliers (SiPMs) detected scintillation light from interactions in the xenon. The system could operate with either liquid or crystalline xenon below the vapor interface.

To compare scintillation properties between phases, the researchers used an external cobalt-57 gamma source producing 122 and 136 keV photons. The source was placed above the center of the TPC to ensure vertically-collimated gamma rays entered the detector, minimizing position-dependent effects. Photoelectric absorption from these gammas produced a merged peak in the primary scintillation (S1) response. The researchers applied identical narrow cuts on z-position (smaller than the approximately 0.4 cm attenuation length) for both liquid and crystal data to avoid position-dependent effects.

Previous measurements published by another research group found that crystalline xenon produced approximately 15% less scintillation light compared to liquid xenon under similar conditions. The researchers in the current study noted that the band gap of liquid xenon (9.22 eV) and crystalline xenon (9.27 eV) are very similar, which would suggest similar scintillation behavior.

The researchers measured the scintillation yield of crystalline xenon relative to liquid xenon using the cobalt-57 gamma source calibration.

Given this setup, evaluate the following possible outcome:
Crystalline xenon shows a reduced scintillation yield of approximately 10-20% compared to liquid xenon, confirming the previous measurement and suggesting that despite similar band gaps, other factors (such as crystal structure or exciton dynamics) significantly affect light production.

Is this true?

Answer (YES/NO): NO